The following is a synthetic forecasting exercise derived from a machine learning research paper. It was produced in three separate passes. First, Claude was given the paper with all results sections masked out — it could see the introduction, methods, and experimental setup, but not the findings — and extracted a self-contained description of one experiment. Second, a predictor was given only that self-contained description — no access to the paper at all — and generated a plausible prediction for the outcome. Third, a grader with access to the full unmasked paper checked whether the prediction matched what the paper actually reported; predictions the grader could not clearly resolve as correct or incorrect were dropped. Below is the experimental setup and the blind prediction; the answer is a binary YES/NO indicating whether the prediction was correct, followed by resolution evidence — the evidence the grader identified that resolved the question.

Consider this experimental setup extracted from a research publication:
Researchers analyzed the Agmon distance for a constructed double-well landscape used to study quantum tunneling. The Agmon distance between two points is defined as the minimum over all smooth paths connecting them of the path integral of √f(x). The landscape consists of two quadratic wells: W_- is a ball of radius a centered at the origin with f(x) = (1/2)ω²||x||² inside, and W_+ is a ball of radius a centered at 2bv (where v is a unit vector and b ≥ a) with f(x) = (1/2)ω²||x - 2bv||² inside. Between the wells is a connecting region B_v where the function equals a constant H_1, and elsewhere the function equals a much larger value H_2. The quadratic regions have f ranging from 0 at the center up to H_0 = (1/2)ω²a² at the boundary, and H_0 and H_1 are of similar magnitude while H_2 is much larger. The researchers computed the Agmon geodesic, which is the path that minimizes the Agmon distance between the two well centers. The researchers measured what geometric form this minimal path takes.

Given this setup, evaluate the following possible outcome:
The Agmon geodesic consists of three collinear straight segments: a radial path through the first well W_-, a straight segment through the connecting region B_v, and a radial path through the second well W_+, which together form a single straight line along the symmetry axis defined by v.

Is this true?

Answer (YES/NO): NO